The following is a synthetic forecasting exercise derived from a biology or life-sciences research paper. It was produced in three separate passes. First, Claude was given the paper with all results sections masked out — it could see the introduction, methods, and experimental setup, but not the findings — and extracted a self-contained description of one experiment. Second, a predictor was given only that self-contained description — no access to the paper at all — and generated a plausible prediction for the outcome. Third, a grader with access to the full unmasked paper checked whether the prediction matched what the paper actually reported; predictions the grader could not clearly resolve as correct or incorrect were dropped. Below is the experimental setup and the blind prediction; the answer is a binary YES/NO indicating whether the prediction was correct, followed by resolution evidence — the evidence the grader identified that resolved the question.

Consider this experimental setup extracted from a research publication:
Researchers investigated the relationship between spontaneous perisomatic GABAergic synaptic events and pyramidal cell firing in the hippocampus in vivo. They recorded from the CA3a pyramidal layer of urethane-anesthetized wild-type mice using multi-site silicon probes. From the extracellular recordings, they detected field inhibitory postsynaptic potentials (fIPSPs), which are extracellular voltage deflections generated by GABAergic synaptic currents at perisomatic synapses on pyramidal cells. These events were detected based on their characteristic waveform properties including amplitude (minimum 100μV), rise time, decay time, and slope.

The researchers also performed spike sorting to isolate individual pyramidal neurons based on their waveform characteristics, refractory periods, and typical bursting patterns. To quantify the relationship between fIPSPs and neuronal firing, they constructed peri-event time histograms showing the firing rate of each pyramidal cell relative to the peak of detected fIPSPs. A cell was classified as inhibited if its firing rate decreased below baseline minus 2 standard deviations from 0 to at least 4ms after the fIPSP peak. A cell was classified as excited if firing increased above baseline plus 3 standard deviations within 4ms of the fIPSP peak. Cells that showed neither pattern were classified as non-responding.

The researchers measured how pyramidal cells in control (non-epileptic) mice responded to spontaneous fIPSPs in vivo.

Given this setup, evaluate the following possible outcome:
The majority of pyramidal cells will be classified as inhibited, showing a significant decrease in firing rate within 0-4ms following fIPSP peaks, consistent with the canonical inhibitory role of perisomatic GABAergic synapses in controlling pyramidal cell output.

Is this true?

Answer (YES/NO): YES